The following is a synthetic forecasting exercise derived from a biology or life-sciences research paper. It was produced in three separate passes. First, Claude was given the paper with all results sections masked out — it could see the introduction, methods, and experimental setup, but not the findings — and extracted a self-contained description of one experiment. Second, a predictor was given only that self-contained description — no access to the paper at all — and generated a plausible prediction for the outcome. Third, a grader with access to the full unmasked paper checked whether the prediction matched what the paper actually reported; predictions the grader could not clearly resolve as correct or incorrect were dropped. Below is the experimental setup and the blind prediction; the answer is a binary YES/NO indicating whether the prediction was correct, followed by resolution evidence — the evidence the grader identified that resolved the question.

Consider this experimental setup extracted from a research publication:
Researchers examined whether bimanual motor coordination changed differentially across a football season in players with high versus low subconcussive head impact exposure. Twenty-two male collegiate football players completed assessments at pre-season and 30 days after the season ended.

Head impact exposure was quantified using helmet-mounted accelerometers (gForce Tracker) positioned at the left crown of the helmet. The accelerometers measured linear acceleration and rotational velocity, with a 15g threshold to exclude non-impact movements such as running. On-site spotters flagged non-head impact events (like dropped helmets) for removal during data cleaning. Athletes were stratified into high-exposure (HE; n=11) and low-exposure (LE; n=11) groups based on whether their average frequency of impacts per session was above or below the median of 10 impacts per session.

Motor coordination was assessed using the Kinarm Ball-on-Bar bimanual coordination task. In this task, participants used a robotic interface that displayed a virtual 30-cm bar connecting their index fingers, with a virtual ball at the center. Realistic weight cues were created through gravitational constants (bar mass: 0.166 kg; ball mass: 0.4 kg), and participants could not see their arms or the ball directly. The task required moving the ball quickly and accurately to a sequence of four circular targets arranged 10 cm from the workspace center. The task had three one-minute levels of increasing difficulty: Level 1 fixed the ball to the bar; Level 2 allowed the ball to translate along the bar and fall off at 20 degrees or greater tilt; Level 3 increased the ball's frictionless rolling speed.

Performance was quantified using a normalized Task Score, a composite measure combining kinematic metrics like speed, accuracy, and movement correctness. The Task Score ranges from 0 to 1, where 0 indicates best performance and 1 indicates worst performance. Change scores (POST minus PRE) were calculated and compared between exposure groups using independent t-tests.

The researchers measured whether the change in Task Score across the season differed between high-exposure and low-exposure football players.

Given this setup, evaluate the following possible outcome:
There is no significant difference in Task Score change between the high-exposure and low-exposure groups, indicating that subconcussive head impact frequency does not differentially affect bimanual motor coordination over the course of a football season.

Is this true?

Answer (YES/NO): NO